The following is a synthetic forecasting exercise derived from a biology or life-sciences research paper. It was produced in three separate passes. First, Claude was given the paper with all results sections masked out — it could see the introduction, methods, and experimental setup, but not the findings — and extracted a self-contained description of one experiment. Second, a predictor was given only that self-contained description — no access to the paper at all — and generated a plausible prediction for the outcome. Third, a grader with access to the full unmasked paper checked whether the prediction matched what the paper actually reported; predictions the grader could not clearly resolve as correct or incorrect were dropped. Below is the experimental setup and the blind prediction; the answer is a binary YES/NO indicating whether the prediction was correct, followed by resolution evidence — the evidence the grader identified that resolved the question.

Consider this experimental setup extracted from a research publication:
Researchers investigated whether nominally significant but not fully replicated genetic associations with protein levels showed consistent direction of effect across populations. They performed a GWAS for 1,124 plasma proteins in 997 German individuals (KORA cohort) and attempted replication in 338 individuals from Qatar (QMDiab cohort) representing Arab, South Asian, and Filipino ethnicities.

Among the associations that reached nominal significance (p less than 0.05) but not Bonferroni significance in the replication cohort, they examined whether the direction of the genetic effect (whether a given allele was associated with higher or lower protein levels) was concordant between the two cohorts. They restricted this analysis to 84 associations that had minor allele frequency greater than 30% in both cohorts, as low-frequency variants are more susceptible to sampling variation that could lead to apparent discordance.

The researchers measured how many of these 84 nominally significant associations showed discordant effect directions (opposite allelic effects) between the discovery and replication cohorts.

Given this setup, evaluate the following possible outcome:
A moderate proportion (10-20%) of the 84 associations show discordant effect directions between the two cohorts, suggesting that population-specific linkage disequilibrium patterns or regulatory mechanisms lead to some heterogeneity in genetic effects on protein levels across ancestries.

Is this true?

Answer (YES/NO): NO